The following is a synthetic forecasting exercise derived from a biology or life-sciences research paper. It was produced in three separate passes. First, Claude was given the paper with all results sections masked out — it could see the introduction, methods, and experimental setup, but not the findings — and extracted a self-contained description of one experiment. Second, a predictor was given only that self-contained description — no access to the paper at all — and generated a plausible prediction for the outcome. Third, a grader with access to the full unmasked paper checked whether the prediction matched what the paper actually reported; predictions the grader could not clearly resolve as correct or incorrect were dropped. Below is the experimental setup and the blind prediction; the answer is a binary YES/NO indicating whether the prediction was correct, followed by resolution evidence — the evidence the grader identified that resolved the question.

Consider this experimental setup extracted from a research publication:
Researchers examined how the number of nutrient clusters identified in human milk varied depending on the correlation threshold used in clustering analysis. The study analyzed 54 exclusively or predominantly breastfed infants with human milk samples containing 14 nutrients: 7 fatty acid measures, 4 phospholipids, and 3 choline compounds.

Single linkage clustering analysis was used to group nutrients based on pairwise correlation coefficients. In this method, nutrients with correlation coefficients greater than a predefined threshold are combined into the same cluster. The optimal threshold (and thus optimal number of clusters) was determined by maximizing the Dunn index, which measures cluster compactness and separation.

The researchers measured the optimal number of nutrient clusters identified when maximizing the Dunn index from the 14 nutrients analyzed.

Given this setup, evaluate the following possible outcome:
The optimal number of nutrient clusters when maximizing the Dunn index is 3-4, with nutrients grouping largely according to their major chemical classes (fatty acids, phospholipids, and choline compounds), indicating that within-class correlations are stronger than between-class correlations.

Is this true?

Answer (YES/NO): NO